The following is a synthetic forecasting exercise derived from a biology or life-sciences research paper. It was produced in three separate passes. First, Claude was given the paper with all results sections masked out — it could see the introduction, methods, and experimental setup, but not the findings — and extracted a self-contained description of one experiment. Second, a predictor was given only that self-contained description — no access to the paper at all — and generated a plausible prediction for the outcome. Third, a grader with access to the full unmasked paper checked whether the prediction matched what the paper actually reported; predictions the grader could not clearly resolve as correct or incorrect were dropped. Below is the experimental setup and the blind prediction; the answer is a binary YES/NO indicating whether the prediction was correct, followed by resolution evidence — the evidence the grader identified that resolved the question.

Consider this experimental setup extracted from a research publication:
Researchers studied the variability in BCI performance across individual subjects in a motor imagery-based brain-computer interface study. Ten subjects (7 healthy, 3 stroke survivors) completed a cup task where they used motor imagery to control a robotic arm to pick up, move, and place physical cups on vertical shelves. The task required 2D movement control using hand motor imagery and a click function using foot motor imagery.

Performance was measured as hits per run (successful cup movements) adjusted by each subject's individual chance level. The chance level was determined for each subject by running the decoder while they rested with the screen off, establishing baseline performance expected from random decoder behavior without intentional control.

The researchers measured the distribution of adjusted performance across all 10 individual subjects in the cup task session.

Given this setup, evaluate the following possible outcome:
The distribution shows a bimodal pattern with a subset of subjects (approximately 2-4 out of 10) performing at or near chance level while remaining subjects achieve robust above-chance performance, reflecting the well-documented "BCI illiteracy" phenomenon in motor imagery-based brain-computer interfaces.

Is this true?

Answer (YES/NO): NO